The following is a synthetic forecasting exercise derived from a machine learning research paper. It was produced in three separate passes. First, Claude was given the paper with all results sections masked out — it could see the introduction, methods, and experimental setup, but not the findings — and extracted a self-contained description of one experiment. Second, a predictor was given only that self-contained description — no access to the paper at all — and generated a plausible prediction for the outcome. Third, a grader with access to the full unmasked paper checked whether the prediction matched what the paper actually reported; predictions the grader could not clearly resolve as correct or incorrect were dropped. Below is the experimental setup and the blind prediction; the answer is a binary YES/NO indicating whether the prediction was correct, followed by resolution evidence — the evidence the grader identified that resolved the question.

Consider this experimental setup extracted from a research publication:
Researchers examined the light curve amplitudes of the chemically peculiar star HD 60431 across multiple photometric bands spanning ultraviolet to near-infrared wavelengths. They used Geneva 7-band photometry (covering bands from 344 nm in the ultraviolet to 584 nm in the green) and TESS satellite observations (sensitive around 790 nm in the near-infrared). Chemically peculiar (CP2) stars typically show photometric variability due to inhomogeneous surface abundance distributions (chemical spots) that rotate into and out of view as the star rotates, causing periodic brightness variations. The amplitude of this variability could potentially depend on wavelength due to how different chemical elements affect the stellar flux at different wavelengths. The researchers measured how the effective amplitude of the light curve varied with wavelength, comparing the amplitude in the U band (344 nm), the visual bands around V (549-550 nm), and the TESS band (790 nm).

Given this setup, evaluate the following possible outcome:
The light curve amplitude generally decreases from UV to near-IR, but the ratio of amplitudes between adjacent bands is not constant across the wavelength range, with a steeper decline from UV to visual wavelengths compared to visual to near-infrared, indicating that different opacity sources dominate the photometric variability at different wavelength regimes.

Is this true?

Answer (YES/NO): NO